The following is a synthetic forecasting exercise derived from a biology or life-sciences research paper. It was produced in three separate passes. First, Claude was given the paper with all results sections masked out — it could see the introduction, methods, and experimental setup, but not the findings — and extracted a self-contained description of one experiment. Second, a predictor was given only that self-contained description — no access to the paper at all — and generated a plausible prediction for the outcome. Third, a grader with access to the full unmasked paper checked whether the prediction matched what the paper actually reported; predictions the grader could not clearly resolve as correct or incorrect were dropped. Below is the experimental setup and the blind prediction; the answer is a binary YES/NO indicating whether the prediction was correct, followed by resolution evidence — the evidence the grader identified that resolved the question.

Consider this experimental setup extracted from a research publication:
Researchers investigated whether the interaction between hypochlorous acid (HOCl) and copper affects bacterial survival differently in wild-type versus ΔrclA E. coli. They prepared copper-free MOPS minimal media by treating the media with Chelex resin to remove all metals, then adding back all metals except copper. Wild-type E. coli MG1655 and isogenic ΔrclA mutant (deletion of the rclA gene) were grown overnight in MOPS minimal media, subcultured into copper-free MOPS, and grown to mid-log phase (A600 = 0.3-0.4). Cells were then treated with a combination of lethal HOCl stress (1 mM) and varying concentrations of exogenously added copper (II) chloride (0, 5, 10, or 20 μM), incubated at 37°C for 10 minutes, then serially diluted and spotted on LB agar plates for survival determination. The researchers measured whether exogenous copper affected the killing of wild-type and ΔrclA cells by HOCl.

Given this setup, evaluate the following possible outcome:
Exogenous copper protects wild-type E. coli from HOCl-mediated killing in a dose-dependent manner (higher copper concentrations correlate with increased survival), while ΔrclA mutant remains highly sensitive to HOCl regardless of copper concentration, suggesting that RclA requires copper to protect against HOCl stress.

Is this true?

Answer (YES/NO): NO